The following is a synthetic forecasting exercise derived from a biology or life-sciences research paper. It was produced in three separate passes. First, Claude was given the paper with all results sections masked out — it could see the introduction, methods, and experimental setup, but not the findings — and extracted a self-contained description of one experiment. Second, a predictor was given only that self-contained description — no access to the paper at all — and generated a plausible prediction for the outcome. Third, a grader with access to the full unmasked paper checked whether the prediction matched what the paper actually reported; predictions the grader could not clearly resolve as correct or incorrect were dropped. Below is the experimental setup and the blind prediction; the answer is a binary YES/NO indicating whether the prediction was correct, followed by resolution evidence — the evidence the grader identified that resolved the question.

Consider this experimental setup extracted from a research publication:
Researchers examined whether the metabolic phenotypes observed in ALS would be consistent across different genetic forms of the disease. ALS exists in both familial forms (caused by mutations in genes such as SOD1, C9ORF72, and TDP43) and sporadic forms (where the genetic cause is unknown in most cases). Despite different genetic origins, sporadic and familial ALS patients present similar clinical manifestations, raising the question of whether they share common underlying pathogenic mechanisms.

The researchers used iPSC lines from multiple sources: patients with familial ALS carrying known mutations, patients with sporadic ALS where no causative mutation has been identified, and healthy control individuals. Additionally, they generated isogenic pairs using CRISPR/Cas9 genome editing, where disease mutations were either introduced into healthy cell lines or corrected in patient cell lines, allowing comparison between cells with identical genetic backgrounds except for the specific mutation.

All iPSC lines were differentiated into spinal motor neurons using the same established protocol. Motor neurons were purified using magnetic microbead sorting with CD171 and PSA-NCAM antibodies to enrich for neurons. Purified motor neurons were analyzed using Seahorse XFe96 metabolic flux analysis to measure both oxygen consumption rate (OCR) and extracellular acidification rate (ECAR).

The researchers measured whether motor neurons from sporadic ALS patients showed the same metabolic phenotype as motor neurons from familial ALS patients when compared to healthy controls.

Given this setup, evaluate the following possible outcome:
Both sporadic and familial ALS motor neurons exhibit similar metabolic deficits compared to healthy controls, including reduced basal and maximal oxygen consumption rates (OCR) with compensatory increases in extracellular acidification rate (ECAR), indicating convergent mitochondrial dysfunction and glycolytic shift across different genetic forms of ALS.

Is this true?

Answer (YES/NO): YES